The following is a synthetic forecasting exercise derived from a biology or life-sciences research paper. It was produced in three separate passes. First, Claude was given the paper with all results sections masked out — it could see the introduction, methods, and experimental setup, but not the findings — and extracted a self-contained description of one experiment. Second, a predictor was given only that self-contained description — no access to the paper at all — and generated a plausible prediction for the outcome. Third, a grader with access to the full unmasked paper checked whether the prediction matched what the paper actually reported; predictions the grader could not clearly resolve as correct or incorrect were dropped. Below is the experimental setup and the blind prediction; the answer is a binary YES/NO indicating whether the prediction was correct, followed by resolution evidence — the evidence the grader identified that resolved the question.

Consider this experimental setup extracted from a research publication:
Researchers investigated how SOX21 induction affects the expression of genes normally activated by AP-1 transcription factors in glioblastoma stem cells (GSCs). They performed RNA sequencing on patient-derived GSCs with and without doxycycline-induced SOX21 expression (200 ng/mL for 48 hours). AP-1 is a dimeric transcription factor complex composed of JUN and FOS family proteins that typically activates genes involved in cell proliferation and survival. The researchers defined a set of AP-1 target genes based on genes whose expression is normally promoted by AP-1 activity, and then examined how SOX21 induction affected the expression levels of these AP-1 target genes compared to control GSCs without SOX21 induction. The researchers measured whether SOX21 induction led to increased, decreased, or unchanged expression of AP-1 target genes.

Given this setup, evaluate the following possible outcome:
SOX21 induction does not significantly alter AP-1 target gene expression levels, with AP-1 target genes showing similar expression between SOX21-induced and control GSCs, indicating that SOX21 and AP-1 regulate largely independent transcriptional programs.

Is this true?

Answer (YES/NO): NO